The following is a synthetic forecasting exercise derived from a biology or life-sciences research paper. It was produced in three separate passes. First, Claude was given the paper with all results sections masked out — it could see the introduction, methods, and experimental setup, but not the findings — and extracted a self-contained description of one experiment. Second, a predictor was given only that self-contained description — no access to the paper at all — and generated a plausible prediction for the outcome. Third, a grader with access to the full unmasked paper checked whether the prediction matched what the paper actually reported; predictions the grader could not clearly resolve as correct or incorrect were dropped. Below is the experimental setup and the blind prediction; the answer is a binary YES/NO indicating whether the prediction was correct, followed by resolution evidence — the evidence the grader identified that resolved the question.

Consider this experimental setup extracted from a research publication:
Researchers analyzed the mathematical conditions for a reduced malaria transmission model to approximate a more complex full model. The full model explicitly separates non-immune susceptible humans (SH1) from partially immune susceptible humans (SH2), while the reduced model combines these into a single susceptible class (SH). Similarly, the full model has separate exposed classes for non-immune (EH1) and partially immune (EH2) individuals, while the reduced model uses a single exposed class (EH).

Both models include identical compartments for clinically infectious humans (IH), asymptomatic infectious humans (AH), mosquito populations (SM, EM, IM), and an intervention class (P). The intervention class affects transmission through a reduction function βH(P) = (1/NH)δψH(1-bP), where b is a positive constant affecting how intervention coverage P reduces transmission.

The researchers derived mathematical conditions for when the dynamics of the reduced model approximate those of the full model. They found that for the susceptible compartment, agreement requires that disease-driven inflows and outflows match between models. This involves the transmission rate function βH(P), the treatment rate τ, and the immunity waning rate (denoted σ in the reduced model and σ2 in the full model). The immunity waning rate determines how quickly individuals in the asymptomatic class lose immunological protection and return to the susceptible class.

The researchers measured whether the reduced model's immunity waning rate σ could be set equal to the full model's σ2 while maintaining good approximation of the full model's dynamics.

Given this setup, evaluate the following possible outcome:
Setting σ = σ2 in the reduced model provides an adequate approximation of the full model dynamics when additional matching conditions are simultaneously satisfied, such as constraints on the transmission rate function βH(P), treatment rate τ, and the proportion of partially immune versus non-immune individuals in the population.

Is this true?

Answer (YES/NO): YES